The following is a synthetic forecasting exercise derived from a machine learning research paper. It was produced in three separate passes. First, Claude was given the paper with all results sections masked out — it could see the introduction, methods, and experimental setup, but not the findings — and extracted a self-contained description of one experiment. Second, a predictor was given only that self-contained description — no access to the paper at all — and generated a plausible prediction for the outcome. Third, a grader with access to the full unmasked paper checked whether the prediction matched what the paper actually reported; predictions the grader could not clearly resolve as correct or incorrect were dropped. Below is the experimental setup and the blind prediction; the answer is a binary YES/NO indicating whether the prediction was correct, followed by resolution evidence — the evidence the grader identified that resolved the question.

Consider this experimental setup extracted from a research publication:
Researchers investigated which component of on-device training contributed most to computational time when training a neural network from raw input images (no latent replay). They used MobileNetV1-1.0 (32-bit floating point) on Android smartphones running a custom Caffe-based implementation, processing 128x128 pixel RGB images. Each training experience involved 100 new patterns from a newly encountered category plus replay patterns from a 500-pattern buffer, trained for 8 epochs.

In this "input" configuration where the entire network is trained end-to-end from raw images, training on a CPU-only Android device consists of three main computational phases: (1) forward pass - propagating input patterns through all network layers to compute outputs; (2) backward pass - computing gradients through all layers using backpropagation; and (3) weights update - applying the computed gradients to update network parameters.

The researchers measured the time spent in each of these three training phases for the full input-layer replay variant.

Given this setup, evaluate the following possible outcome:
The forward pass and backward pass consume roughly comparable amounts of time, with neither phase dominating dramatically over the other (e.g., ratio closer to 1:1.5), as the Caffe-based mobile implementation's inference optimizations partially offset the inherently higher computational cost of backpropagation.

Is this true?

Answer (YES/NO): NO